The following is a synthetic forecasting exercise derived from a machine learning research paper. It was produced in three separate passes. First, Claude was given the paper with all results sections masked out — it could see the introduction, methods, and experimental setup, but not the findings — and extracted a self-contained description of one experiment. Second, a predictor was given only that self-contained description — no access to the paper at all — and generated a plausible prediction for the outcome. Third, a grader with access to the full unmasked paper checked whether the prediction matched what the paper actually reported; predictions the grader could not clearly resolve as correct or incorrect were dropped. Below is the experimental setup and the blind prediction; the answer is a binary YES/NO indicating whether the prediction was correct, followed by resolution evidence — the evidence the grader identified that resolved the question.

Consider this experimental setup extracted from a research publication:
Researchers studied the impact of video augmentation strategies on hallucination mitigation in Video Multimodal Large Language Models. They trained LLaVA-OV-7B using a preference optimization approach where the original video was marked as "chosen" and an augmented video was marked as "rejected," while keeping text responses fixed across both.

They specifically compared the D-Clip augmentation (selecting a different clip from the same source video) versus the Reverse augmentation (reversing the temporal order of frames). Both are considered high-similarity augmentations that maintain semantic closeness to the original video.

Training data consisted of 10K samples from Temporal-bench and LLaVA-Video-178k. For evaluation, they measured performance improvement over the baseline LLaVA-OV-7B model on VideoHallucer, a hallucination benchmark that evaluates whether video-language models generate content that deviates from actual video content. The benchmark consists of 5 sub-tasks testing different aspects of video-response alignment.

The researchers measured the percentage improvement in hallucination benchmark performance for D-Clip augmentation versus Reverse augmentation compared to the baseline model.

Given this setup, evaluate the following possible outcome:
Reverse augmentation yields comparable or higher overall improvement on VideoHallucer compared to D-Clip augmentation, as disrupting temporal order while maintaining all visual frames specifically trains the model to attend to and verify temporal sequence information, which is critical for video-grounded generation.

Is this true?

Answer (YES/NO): NO